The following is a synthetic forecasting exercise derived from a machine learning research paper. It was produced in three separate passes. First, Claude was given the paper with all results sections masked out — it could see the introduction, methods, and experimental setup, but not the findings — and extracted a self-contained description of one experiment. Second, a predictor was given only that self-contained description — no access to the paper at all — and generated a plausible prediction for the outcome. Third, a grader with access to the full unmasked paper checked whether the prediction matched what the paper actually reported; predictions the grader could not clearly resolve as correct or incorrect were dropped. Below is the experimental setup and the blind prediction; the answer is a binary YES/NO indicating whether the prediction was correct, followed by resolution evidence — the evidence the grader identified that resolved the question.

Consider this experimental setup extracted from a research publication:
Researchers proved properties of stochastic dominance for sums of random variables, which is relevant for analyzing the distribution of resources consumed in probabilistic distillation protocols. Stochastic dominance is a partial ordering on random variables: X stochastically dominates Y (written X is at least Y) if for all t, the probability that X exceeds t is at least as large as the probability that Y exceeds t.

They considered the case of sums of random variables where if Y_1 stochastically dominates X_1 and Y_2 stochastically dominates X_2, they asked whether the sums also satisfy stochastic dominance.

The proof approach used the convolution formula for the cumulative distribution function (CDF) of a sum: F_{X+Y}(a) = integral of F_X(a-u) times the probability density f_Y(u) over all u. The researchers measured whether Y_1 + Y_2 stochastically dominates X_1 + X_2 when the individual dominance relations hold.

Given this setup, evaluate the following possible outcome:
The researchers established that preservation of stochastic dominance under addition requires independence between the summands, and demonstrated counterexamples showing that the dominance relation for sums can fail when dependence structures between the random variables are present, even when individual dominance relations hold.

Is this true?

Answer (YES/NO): NO